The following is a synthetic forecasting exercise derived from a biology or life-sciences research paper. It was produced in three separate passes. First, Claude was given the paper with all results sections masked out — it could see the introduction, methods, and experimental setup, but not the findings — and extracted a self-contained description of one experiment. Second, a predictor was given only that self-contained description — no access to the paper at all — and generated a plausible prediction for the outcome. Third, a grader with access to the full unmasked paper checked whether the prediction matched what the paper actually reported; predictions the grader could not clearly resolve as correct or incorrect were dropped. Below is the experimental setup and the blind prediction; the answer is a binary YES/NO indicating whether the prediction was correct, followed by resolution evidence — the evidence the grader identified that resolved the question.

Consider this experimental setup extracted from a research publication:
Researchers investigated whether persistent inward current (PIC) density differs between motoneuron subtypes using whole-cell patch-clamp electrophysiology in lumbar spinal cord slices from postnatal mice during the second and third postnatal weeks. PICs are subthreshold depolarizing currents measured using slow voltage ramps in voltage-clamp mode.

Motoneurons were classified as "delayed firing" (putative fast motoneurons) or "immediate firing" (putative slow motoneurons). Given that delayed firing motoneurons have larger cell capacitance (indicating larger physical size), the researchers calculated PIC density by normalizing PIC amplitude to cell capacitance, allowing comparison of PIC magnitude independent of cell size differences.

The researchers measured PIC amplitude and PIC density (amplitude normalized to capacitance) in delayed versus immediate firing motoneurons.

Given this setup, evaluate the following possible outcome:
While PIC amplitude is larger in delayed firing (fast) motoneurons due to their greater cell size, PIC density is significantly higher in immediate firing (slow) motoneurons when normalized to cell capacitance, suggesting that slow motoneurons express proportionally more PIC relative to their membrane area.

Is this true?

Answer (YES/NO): NO